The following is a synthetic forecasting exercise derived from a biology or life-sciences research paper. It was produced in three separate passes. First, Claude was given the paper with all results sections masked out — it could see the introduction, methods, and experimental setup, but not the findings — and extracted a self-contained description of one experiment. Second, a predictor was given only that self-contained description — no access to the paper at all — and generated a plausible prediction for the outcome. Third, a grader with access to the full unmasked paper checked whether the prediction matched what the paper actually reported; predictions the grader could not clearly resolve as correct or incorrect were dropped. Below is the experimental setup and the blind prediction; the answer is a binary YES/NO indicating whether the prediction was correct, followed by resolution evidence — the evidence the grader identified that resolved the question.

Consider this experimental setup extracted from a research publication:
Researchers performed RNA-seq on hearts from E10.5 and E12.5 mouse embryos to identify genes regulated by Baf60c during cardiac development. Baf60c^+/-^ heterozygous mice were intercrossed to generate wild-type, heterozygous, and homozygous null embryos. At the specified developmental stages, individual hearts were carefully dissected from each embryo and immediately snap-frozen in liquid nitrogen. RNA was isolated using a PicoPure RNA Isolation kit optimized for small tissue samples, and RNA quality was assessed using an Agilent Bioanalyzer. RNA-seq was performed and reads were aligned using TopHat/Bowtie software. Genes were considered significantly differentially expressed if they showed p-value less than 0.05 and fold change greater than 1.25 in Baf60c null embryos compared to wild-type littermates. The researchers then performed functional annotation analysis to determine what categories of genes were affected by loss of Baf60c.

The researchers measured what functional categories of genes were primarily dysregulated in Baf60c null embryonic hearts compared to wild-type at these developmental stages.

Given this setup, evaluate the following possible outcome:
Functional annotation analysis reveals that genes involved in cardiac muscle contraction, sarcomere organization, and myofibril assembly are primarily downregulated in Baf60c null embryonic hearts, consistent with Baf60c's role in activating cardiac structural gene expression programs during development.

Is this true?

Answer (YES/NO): YES